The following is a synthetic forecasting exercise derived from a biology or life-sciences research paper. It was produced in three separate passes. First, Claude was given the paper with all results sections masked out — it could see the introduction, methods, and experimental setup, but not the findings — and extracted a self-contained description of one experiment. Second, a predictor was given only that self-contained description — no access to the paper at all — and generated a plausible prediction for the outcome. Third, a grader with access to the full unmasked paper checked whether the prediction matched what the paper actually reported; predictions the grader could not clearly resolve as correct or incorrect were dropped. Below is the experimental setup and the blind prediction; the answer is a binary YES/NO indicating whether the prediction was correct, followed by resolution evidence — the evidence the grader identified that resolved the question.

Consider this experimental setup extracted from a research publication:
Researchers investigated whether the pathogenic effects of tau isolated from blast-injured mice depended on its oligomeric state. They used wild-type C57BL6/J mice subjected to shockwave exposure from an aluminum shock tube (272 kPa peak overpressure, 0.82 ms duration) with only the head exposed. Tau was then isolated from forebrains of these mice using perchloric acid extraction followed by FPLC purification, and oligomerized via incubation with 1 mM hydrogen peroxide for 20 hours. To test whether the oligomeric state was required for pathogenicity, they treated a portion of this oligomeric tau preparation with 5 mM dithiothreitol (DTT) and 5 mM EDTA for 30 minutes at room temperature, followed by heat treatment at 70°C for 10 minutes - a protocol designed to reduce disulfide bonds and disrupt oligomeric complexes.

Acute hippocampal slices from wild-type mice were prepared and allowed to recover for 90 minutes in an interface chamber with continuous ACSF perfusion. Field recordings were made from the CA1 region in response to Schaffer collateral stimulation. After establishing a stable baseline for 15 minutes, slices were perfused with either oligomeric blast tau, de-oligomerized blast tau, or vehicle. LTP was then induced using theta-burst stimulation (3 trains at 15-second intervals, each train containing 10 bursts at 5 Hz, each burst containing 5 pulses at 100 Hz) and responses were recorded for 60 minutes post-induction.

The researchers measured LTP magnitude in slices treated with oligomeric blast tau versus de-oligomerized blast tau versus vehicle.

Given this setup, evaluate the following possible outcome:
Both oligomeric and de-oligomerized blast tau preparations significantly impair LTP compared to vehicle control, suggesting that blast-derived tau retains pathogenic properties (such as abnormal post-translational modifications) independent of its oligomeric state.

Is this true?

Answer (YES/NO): NO